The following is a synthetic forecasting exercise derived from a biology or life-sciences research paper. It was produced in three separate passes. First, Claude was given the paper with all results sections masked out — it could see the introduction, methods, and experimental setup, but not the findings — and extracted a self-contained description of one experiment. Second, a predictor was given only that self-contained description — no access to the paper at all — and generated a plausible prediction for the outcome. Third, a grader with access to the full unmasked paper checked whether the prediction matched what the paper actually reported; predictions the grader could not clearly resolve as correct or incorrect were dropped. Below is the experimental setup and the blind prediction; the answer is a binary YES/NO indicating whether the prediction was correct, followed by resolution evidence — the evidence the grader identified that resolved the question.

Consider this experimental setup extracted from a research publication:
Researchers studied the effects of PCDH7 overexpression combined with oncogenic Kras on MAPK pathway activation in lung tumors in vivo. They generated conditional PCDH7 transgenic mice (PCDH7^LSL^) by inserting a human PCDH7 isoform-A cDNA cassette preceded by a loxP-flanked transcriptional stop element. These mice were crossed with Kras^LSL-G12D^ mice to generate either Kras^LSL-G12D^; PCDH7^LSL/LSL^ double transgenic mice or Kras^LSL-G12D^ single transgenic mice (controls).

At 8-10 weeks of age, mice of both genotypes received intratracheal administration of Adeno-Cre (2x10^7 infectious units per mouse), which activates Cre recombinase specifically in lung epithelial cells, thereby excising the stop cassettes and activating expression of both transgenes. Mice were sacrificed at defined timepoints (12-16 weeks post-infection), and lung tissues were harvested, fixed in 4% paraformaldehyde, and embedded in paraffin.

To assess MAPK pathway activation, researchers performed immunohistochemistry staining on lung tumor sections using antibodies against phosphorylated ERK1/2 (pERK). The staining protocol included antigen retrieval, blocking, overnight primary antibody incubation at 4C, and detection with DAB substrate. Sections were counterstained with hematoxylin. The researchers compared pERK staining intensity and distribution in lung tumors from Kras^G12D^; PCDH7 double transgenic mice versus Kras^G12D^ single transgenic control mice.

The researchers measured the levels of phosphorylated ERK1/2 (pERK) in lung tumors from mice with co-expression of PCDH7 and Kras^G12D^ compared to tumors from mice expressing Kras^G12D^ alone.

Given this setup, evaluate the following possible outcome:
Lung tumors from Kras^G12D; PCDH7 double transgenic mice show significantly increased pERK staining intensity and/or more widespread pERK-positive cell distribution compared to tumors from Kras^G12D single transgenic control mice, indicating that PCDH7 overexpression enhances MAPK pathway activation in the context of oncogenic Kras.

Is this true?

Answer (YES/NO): YES